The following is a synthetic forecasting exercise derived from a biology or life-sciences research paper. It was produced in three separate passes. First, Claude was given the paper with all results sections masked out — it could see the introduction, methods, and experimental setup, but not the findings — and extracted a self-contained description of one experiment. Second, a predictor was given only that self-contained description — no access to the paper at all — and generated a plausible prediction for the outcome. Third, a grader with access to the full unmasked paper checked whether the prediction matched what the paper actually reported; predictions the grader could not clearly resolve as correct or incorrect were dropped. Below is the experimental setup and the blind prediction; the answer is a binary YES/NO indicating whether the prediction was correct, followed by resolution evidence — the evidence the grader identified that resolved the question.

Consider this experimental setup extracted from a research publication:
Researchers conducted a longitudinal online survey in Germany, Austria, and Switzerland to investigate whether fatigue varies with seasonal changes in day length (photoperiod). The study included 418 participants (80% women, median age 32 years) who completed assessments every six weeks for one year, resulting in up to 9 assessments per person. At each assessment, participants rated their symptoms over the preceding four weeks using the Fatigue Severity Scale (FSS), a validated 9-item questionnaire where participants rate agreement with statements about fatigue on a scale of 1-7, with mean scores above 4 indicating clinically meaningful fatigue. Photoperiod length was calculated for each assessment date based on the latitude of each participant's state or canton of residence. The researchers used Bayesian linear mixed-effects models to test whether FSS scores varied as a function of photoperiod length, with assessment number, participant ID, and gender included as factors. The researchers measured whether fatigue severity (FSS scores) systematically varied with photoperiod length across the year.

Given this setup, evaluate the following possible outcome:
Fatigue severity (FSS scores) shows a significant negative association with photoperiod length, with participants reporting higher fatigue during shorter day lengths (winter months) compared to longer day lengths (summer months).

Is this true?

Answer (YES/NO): NO